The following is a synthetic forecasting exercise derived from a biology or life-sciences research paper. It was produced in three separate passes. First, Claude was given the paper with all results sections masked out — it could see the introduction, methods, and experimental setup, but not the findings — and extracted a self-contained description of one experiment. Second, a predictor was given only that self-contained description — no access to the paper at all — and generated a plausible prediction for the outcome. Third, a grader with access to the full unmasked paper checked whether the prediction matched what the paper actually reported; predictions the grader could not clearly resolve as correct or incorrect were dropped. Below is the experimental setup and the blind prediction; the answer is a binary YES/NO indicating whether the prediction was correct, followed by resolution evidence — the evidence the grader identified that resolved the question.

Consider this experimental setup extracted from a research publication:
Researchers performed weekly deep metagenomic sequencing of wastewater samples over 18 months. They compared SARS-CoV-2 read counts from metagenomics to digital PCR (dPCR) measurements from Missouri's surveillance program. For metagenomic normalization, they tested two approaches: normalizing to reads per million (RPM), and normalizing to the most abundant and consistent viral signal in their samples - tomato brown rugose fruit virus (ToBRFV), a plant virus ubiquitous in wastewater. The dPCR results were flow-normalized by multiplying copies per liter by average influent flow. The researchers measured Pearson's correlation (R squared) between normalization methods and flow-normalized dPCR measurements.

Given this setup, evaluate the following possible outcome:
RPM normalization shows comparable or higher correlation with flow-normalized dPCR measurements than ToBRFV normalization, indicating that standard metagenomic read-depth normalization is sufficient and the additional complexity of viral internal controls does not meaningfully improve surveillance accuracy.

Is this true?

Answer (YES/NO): NO